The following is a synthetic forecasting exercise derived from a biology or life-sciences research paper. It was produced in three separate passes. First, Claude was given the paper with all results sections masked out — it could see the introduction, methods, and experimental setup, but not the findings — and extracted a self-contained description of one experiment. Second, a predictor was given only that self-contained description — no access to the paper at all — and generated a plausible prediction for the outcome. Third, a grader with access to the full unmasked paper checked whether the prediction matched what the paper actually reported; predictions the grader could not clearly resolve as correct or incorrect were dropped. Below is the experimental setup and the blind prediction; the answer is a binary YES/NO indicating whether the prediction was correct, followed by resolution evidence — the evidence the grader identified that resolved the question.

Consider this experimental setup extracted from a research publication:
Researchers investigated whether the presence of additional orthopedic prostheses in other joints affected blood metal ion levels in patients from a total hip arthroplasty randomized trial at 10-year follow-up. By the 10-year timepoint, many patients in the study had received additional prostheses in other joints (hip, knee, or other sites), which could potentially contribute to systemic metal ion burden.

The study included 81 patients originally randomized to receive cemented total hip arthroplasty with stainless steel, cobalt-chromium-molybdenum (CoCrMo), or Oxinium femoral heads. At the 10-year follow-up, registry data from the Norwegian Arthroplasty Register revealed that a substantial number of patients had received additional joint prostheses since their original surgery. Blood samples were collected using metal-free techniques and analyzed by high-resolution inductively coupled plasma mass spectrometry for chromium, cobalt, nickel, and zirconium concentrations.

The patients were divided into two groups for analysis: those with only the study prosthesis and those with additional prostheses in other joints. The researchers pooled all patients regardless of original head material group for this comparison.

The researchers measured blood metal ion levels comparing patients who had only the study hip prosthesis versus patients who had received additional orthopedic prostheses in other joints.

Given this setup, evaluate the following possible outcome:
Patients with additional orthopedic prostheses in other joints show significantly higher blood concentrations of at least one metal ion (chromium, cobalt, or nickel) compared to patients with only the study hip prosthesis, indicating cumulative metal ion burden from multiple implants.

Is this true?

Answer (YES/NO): NO